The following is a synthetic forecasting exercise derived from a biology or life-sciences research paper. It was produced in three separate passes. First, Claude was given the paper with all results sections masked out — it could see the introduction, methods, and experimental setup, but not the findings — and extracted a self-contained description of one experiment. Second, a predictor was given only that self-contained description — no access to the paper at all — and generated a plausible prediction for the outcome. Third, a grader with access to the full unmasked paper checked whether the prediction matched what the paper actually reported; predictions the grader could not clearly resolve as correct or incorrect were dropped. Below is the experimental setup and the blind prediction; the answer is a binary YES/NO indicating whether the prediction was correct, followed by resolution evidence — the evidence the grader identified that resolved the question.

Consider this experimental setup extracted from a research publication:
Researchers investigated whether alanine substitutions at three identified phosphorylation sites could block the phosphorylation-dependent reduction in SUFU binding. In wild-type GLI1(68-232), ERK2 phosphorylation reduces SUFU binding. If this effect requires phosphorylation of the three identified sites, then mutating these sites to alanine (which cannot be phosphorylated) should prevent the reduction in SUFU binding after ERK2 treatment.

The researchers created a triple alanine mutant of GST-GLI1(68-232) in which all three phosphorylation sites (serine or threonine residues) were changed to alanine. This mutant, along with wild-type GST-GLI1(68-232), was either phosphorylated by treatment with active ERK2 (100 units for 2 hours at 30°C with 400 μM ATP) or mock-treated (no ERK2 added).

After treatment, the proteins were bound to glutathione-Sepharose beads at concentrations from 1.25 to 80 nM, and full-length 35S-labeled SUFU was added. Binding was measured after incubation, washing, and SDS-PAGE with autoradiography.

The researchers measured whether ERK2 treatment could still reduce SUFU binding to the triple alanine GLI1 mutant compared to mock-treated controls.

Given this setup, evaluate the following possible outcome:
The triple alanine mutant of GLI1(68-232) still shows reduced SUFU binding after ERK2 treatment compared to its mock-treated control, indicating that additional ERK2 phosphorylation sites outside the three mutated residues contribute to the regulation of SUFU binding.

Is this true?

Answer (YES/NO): NO